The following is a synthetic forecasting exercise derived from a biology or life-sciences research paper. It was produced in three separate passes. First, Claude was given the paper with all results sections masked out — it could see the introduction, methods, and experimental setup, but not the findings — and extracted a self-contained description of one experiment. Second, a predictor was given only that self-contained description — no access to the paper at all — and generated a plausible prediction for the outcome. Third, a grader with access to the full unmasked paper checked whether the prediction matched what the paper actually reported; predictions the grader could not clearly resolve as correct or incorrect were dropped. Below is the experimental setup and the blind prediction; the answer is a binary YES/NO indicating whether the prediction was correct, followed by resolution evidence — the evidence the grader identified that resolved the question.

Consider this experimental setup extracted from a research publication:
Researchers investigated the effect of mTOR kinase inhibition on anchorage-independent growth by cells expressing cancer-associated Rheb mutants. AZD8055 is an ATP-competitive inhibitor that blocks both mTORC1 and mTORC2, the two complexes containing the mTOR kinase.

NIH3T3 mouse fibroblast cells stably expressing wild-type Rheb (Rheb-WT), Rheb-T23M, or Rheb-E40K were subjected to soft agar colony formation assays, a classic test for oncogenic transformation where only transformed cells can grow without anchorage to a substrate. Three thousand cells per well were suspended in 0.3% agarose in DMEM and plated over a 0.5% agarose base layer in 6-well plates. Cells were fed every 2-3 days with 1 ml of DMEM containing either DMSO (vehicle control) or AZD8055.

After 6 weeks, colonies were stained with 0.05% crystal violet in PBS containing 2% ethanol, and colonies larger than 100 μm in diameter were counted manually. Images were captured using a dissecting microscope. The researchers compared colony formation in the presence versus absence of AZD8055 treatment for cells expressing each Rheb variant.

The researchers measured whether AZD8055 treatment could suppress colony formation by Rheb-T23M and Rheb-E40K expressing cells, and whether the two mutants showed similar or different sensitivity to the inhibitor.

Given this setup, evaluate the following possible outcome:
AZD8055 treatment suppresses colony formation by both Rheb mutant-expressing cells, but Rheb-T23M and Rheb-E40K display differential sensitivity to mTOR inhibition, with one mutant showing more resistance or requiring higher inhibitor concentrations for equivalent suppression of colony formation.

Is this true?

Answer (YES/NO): NO